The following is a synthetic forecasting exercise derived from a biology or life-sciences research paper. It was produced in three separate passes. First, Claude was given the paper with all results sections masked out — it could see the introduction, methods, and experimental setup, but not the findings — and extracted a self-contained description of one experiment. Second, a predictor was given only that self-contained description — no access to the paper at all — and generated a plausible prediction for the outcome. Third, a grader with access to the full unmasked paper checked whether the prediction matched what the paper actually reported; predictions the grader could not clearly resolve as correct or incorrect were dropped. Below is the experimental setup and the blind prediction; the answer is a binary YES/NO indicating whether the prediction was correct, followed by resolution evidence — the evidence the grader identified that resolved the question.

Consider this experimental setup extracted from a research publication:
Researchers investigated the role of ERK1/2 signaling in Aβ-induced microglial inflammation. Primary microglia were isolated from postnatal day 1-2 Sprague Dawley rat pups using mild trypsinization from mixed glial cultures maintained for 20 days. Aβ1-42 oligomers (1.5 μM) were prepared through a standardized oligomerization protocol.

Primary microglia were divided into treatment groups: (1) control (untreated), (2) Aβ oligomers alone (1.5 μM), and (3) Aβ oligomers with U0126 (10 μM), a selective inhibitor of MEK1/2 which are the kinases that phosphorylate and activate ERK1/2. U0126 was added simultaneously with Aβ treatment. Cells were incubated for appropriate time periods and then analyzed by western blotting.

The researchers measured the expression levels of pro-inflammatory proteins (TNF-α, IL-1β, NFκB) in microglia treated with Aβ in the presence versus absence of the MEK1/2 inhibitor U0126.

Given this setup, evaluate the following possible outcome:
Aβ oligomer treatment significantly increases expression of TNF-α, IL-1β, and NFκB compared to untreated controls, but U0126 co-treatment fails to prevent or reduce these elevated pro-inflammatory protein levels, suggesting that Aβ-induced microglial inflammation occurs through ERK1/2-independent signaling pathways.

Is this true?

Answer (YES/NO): NO